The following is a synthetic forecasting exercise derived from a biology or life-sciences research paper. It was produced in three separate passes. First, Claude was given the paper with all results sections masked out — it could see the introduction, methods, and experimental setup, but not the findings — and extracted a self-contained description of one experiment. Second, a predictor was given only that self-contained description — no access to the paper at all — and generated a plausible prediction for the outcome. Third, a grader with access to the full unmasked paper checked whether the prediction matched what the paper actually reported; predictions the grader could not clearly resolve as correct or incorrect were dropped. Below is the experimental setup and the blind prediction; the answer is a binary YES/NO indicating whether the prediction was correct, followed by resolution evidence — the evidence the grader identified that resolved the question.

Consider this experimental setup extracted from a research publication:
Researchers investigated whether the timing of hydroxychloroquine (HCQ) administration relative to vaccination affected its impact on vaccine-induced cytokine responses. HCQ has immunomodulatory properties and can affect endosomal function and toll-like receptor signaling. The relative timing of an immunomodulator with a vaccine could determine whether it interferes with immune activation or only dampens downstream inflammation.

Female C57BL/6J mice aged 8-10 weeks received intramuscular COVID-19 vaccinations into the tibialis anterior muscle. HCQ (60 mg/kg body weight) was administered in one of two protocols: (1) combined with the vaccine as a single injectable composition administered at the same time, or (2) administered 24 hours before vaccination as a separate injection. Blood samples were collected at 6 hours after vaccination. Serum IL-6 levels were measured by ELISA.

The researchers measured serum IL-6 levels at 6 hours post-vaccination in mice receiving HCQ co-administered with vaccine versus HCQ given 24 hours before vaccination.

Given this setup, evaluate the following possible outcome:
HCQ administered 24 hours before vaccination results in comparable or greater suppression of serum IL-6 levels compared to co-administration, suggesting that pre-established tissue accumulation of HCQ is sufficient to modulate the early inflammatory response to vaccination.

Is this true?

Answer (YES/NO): NO